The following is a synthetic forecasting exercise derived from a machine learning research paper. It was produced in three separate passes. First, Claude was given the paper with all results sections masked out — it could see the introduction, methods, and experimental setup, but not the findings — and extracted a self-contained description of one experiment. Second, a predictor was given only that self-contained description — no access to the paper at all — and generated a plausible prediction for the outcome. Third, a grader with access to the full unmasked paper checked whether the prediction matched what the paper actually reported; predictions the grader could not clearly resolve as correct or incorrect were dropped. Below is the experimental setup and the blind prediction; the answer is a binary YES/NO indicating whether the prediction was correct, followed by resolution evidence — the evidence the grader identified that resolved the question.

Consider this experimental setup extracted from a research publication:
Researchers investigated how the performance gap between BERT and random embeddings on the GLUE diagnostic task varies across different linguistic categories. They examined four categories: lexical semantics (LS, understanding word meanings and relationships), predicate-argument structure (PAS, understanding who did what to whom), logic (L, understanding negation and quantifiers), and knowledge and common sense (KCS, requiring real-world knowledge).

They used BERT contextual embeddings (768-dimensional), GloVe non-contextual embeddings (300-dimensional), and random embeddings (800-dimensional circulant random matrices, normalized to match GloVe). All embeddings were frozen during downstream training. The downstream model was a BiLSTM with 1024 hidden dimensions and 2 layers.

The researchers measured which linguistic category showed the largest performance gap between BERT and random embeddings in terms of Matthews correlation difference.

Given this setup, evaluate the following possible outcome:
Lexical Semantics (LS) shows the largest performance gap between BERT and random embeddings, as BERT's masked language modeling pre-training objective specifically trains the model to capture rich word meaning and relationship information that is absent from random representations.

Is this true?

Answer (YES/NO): NO